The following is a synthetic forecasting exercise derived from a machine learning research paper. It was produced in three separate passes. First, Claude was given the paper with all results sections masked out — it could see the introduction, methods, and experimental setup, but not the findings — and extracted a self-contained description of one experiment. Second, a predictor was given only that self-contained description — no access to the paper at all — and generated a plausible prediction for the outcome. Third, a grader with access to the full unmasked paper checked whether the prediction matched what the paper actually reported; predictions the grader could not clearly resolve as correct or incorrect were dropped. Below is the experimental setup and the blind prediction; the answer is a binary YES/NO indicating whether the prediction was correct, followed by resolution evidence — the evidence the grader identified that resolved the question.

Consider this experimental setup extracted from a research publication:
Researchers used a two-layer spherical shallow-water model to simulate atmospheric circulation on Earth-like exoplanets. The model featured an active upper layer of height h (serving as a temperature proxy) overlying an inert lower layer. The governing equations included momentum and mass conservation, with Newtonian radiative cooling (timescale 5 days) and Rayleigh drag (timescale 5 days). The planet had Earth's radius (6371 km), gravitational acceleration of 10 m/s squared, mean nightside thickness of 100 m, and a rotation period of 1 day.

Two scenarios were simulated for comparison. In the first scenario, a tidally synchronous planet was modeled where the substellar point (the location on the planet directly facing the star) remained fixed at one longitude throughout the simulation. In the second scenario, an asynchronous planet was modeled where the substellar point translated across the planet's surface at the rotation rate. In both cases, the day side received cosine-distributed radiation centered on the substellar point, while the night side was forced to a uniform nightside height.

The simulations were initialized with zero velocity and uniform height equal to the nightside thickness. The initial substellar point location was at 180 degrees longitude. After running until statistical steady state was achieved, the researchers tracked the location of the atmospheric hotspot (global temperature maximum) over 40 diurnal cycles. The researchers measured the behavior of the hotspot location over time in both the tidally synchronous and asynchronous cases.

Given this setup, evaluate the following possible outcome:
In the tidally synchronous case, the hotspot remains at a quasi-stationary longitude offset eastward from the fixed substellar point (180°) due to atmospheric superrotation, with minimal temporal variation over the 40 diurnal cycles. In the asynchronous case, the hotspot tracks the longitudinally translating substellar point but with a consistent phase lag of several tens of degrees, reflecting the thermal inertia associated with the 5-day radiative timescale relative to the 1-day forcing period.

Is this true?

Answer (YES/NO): NO